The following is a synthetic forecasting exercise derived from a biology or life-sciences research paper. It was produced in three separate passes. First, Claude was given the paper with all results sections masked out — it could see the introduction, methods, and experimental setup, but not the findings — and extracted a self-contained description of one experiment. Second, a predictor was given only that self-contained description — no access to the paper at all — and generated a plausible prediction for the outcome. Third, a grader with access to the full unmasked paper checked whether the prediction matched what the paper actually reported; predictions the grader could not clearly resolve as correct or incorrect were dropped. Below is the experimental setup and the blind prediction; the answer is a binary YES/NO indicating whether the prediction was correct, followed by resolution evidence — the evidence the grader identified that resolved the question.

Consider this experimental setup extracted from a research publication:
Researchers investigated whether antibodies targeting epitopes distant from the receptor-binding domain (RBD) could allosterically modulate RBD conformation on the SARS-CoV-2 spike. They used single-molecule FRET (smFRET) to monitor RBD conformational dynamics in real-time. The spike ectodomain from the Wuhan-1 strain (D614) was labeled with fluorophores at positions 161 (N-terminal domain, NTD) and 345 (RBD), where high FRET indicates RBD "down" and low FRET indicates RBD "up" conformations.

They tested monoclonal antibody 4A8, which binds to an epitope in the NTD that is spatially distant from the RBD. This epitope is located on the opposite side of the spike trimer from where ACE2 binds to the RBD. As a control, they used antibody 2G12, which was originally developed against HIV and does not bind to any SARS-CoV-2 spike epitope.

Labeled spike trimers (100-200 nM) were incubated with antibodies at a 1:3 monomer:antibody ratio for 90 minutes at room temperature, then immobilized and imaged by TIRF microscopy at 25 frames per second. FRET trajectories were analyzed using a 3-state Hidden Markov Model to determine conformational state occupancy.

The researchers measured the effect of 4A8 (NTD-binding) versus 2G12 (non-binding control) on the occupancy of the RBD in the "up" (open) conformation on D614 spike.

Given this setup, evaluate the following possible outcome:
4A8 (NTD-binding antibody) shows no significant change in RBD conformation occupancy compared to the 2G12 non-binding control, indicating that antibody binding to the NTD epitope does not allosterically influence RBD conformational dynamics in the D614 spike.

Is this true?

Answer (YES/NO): NO